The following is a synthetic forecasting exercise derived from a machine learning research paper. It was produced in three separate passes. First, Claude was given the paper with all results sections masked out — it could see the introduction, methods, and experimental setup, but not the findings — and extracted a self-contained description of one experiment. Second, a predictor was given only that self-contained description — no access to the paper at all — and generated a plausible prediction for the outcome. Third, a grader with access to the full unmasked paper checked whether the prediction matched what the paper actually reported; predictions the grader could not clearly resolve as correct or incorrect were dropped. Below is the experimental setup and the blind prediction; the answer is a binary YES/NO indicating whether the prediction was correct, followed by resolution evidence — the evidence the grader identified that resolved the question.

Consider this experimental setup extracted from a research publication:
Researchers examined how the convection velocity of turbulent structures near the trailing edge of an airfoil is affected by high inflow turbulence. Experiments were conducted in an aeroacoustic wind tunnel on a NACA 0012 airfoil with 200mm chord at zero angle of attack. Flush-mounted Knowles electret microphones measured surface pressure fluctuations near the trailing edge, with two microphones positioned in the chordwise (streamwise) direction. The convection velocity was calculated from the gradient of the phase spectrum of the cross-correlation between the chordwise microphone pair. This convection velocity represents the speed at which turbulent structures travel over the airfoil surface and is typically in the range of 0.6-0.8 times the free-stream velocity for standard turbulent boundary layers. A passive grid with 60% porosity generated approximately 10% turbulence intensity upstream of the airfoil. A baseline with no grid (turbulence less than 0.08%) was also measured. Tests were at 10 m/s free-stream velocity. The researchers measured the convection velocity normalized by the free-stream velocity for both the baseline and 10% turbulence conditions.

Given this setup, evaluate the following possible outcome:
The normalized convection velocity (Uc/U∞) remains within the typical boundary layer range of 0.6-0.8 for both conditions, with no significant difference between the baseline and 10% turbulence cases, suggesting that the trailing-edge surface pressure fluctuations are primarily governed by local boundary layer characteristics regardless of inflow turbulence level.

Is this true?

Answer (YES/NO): NO